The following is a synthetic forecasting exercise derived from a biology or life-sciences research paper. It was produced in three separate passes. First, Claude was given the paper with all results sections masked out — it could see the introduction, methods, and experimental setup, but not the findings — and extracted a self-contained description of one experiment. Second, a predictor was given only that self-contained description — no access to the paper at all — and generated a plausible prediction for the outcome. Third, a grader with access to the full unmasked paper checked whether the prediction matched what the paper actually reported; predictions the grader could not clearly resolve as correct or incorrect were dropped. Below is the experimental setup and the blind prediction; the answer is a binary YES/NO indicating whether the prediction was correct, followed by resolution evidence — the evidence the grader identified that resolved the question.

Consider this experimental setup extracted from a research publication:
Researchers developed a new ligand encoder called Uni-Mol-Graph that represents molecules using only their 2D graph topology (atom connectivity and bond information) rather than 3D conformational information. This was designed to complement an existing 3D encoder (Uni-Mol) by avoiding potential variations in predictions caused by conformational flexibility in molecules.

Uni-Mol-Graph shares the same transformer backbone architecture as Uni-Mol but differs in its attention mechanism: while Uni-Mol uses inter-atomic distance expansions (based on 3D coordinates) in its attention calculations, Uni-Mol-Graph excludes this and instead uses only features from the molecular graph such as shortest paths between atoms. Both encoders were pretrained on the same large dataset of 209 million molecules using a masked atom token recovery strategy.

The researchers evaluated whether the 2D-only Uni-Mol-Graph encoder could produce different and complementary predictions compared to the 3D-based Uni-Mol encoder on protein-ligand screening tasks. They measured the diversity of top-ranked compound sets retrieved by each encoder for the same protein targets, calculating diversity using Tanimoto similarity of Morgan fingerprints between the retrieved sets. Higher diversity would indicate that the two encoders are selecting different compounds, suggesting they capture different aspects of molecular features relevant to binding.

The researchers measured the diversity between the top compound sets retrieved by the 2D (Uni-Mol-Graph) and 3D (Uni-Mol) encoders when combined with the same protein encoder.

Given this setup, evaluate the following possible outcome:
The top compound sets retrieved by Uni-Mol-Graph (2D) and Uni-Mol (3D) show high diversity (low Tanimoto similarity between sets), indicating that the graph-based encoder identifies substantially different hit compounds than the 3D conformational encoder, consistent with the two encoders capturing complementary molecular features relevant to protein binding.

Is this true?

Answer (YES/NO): YES